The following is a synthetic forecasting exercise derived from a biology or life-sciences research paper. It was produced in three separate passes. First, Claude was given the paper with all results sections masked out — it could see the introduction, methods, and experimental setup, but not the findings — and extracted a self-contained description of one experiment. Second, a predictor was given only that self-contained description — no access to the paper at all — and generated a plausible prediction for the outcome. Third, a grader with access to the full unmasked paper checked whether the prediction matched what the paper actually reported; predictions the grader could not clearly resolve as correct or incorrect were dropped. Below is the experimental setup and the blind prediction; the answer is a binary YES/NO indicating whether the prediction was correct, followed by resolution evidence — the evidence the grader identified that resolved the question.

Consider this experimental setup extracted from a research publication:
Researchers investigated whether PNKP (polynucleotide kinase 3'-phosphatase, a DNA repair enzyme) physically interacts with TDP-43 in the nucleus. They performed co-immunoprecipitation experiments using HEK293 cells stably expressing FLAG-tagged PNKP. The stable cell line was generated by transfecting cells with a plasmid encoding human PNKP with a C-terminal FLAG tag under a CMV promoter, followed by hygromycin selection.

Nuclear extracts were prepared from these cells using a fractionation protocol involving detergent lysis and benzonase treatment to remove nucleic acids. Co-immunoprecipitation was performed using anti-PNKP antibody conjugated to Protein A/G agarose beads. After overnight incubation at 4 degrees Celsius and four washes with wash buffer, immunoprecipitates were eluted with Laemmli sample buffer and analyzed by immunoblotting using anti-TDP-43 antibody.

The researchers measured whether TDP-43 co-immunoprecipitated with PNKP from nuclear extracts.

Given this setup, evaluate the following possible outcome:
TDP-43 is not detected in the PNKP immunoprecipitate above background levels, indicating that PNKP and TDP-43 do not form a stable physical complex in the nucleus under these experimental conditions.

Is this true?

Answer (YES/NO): NO